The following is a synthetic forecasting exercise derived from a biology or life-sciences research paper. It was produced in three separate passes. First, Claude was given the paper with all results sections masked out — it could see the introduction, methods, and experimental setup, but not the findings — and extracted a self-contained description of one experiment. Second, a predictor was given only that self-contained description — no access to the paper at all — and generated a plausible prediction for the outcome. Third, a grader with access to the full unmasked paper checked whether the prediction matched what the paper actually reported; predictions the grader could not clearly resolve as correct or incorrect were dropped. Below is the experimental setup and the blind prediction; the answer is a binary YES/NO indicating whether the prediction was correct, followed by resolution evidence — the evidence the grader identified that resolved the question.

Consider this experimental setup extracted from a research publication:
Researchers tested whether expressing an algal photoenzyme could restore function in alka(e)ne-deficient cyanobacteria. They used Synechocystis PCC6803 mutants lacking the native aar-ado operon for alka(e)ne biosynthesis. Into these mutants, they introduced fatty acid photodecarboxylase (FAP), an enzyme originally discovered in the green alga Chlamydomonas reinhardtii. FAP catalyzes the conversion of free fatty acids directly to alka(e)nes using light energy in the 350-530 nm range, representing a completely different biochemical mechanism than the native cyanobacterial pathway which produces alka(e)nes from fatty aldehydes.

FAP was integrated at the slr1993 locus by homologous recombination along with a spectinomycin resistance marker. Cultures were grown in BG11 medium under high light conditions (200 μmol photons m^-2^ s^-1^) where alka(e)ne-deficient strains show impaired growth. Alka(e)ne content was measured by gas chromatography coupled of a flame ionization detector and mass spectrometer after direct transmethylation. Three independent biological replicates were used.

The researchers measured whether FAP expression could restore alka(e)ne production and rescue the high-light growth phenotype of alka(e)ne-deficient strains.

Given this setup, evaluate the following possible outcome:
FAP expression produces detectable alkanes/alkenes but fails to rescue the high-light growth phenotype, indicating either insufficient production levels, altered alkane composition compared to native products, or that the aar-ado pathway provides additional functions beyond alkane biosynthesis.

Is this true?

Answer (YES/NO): NO